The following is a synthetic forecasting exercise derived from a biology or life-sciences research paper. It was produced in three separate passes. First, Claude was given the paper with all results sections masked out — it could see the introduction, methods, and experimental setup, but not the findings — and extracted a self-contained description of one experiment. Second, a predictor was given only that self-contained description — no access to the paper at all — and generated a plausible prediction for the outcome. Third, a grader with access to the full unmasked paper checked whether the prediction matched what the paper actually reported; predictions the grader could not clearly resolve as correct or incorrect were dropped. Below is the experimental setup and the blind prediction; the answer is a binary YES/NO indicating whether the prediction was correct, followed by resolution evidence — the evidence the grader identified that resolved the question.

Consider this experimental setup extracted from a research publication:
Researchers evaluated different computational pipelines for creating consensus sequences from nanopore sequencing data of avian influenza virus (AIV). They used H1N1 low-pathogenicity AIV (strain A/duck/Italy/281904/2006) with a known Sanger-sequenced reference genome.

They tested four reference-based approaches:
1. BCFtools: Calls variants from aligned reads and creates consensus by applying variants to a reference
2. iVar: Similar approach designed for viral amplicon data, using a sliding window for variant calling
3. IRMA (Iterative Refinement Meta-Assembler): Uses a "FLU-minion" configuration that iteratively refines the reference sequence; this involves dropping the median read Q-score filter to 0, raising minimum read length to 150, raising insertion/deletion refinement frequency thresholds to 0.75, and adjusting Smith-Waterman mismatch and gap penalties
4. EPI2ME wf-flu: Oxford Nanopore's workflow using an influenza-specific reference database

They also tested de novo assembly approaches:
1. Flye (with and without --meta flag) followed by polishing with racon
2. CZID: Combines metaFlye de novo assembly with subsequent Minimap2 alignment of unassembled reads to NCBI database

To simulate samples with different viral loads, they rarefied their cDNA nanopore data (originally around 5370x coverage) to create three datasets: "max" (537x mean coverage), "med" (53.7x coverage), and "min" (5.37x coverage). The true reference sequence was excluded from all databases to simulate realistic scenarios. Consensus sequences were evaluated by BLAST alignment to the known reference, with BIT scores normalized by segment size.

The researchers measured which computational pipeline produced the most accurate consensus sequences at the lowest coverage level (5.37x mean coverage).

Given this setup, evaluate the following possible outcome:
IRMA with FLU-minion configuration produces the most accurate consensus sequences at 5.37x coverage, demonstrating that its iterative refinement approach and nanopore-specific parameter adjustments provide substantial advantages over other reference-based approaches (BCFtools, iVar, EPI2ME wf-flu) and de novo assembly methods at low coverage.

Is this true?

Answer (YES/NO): NO